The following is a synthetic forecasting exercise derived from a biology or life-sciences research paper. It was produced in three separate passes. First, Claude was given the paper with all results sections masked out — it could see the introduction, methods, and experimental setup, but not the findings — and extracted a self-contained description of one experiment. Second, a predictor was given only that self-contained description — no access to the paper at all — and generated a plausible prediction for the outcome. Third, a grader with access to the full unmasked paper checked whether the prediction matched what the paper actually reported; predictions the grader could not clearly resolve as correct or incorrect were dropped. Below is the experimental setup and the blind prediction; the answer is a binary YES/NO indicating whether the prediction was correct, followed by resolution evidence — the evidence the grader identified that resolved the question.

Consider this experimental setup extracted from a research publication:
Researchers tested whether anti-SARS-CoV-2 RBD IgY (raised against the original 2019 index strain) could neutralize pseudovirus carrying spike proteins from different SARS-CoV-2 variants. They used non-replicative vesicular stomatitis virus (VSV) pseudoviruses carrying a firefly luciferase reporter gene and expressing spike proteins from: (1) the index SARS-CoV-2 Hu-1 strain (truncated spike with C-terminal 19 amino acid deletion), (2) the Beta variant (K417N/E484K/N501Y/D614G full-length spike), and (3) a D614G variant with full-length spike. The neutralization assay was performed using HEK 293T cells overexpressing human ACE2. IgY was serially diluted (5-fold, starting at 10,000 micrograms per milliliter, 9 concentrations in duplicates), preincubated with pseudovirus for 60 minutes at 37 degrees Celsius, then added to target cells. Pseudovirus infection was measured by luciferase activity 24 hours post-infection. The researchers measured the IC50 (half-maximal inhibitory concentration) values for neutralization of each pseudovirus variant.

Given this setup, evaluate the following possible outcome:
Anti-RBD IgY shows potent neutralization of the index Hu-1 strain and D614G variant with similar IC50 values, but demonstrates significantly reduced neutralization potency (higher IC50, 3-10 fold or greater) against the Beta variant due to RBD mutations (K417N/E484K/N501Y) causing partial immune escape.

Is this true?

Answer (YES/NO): NO